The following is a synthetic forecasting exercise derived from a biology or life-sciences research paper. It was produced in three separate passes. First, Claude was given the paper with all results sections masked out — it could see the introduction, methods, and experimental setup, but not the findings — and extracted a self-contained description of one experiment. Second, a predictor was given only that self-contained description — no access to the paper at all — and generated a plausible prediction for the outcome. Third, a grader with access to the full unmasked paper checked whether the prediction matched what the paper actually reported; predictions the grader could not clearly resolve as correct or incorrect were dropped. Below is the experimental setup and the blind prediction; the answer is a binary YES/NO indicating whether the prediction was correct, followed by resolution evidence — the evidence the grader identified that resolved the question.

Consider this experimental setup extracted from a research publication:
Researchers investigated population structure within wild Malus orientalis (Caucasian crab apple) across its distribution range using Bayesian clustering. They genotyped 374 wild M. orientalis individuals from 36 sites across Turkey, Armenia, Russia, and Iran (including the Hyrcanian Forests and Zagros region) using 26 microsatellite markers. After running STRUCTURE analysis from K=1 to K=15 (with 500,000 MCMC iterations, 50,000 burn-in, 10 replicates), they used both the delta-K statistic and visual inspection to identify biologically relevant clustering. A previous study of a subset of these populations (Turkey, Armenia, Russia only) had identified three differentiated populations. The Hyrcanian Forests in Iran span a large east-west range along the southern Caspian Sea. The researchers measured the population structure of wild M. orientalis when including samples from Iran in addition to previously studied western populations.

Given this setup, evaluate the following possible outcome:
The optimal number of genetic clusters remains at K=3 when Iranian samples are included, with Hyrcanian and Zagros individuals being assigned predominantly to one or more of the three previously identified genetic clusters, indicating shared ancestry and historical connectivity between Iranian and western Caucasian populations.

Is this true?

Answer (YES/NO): NO